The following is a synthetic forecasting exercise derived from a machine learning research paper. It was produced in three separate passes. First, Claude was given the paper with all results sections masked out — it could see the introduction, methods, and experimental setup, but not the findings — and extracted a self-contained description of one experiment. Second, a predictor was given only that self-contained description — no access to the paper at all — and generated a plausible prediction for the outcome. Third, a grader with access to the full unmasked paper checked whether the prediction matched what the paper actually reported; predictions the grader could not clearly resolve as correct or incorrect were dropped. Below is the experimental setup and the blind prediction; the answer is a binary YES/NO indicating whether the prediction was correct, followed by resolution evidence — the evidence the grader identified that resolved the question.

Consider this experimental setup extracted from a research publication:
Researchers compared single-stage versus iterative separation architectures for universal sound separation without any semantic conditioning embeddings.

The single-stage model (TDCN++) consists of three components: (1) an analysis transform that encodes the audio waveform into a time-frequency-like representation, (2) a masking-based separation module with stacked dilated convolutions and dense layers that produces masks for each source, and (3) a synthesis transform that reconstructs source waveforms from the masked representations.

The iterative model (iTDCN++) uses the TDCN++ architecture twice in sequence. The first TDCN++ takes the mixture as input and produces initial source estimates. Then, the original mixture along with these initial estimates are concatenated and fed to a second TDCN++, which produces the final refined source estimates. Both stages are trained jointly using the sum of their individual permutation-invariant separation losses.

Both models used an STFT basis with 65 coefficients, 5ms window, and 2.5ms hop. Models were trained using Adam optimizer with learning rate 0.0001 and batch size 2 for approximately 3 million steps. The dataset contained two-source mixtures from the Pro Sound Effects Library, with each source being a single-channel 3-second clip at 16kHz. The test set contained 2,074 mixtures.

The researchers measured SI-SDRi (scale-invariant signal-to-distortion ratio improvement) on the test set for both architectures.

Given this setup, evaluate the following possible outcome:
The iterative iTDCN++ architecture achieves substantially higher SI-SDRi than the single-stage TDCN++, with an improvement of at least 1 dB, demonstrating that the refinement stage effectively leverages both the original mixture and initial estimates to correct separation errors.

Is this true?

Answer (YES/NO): NO